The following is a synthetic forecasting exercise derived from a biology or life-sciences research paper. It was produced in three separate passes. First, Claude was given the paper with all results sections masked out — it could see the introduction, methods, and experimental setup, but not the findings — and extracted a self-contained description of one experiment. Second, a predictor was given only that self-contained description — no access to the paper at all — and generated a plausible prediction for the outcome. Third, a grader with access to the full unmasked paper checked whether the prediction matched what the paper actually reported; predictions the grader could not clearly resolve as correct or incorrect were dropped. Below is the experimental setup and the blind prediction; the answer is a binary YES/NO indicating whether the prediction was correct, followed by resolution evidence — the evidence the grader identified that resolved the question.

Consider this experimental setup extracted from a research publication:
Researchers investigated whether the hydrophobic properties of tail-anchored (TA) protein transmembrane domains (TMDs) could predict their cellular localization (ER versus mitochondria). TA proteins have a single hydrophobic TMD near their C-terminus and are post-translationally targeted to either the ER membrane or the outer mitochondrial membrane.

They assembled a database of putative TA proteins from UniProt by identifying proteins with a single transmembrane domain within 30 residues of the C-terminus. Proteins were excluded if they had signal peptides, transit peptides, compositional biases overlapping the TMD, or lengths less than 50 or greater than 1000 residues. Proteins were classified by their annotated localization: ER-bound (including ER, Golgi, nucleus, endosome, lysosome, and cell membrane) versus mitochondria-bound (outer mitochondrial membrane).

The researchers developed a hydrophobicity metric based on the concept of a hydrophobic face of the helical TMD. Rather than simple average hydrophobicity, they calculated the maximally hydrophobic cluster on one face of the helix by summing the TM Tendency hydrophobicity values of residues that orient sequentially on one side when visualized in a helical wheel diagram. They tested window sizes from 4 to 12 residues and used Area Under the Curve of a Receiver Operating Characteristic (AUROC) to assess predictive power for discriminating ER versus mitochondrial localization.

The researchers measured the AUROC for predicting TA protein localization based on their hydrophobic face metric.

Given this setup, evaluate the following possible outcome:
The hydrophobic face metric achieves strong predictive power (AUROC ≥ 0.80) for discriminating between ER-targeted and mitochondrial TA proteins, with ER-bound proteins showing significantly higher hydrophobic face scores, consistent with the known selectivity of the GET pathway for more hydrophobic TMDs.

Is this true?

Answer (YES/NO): YES